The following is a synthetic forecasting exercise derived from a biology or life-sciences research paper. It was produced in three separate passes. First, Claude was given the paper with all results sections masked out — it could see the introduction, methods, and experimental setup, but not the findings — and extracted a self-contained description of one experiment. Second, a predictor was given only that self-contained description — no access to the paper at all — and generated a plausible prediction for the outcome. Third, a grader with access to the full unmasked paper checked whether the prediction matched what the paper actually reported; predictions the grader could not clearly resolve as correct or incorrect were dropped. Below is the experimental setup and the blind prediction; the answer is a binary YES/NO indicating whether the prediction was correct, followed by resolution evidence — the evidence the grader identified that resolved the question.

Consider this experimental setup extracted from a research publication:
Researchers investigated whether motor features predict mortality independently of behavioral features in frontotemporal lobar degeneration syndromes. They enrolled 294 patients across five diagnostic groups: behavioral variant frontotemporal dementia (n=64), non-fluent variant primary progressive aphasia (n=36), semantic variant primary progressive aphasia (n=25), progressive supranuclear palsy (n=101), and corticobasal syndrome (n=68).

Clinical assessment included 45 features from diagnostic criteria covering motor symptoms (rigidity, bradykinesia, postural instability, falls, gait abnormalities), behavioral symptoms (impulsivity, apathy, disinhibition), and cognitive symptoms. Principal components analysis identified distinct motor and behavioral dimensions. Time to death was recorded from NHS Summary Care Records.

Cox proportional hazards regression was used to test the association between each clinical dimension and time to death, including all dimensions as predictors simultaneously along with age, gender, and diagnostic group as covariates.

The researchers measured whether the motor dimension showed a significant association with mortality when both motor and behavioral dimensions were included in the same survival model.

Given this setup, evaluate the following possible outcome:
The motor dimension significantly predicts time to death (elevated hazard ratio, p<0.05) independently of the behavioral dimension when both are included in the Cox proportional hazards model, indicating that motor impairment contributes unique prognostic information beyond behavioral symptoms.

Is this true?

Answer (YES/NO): YES